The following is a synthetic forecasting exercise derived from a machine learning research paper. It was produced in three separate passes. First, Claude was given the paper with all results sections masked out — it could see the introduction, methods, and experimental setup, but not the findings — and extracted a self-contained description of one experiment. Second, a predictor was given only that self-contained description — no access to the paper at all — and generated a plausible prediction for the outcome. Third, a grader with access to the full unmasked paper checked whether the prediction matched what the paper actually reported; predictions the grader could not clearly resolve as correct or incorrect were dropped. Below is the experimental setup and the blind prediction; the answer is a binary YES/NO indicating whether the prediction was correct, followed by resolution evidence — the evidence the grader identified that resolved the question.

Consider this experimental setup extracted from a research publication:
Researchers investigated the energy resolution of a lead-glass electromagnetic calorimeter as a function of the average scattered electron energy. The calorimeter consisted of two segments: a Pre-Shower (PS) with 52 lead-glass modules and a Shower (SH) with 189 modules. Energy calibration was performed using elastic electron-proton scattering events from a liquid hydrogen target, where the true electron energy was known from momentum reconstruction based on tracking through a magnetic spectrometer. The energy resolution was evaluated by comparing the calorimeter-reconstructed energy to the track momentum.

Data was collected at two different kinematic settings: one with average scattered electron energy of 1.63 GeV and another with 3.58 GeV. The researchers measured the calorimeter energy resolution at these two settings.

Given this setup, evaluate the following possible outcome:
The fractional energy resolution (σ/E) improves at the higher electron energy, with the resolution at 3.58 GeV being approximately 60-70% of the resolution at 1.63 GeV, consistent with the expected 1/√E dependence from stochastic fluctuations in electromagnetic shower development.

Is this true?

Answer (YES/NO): NO